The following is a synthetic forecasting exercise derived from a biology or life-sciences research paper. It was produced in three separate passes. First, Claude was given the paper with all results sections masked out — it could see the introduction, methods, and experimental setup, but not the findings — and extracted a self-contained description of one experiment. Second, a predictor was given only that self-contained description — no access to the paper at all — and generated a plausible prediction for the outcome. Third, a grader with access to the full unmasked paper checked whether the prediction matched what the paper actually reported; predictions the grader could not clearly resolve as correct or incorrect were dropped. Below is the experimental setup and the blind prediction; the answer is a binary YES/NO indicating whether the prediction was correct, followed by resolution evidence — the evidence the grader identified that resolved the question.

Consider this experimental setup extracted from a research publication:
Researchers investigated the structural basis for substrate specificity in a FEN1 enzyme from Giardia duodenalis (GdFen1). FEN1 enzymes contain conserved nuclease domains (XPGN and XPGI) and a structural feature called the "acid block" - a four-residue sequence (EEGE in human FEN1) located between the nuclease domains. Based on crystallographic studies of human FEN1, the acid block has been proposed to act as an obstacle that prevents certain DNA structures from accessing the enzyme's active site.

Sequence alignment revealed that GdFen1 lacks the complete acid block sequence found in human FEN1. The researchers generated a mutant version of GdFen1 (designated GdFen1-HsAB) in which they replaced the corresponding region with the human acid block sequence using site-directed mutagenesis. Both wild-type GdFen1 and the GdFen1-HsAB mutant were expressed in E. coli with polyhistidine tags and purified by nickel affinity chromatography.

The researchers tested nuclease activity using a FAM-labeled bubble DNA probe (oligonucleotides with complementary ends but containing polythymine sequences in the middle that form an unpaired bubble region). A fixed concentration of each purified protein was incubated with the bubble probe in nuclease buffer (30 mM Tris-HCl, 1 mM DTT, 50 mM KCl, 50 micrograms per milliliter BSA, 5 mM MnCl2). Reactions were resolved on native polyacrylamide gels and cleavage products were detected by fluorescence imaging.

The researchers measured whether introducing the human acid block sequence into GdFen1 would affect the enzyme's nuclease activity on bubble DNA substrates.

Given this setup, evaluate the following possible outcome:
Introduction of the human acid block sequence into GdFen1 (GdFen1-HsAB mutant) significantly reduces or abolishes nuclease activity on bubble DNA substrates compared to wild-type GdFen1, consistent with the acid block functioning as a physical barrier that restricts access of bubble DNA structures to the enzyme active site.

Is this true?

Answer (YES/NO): NO